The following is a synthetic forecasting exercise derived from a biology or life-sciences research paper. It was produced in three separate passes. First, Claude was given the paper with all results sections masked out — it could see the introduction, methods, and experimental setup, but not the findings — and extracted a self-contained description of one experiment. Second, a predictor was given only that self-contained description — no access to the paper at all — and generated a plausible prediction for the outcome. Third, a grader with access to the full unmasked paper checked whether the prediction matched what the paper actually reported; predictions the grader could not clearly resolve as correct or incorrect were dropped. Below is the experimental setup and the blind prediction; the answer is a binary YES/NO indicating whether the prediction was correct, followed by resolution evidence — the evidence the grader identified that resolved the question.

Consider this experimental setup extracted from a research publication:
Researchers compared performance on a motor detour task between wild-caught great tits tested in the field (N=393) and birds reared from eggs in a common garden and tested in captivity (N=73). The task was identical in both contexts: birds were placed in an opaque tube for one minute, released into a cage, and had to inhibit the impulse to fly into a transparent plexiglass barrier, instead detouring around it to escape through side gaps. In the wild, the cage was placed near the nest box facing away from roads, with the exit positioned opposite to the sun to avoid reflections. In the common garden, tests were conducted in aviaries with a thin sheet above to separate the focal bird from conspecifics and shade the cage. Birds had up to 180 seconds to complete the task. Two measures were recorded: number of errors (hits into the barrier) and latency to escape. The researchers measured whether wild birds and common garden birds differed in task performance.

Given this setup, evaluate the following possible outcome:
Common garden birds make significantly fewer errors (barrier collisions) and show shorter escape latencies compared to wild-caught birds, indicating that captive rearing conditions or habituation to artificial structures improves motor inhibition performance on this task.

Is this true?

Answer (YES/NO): NO